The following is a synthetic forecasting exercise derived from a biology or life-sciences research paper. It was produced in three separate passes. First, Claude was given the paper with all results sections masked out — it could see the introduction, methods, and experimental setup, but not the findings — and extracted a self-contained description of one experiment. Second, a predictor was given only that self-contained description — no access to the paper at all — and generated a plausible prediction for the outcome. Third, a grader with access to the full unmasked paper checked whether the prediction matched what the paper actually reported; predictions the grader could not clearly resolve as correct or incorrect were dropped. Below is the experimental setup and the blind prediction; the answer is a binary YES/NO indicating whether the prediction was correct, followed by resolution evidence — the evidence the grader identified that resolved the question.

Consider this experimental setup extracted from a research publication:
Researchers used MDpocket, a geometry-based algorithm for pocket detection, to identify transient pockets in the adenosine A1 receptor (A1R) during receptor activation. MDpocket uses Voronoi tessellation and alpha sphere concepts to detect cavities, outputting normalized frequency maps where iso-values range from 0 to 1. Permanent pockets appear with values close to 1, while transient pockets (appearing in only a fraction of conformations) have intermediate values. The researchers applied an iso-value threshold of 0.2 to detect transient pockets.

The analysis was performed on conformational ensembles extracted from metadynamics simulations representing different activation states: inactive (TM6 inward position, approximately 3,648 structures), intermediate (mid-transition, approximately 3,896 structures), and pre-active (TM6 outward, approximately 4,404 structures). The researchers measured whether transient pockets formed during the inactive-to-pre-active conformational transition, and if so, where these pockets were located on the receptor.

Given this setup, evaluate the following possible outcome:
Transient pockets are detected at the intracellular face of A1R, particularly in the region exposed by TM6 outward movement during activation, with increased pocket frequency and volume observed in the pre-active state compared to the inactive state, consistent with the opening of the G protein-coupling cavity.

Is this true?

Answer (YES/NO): YES